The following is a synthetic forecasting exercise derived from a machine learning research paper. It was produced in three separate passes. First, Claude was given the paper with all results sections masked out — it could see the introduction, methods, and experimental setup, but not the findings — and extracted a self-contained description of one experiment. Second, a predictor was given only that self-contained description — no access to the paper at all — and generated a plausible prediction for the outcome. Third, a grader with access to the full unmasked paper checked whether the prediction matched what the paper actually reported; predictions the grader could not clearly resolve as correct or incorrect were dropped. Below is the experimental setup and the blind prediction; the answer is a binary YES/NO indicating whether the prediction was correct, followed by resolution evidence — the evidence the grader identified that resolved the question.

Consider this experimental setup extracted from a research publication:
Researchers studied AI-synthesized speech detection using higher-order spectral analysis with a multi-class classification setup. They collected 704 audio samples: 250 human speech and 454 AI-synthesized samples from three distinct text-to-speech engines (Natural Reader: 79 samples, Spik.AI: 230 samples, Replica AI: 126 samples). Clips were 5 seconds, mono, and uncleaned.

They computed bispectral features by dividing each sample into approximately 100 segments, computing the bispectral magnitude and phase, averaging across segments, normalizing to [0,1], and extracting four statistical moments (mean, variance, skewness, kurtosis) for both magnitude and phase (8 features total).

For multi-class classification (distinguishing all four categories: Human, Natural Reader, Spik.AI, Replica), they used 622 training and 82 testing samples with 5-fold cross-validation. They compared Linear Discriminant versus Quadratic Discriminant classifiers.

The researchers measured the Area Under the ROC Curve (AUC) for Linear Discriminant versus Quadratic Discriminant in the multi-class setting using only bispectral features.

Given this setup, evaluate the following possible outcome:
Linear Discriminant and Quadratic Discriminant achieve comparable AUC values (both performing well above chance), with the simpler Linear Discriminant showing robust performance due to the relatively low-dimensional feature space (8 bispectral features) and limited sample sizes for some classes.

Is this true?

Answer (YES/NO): NO